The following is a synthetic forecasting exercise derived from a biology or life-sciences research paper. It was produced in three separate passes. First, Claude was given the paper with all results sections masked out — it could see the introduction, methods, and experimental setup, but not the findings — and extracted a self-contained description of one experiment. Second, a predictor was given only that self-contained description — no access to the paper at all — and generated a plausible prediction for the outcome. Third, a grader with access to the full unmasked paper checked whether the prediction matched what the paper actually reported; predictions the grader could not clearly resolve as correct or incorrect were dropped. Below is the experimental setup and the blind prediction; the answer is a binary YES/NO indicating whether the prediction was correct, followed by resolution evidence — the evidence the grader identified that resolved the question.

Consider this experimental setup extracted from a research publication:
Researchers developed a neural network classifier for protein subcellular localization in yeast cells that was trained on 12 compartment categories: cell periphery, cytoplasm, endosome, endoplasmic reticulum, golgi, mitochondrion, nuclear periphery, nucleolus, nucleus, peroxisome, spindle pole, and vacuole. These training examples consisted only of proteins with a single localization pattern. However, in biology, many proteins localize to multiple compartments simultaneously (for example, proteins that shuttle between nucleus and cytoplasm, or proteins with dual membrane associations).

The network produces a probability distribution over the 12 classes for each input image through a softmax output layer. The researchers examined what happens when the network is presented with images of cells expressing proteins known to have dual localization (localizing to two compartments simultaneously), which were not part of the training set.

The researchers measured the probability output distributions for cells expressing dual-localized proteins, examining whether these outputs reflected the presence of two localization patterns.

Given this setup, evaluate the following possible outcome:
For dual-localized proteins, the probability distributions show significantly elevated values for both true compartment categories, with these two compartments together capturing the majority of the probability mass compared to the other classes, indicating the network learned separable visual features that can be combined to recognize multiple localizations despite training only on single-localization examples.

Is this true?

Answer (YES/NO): YES